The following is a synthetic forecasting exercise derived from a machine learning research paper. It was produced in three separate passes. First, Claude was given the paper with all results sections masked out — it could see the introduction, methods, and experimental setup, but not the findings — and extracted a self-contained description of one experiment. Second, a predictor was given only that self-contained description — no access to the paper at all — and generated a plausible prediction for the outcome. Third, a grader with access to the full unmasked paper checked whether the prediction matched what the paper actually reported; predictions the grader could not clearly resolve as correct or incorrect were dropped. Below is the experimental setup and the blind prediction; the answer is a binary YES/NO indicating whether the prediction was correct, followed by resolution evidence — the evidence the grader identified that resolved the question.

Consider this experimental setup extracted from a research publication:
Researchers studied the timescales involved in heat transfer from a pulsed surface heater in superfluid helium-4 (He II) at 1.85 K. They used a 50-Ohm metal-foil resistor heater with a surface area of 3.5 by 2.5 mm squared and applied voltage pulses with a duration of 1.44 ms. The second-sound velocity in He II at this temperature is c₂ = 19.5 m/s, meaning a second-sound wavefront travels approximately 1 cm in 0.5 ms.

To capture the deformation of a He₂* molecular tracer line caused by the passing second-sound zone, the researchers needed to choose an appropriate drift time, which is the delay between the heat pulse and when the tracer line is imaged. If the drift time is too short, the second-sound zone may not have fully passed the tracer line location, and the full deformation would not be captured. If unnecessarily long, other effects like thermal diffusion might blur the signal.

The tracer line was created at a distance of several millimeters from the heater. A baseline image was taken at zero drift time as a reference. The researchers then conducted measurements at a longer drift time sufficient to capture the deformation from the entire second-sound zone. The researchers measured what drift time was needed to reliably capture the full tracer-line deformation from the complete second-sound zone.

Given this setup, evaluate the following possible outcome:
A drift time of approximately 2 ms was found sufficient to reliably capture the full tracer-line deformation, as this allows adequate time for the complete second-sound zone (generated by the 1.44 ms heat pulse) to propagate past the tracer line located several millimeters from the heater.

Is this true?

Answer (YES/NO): NO